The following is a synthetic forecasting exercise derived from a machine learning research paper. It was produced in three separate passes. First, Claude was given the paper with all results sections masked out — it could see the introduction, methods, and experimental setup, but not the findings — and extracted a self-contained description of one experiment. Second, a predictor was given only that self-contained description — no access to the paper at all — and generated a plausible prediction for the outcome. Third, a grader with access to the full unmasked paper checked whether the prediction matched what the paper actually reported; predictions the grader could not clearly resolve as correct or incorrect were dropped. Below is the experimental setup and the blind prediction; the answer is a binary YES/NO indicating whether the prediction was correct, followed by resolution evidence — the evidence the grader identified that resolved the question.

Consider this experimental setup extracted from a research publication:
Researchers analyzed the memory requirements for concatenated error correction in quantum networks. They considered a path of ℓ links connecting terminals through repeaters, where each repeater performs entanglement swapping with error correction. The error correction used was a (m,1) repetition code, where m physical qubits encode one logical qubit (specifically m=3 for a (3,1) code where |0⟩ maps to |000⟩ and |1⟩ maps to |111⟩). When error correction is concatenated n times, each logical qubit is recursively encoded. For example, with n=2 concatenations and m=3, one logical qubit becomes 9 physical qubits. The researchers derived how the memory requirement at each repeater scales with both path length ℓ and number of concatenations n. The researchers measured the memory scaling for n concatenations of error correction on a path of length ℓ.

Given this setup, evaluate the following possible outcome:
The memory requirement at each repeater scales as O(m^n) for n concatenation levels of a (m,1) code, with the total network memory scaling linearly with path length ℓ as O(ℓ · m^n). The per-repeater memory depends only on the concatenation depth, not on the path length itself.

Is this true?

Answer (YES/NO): NO